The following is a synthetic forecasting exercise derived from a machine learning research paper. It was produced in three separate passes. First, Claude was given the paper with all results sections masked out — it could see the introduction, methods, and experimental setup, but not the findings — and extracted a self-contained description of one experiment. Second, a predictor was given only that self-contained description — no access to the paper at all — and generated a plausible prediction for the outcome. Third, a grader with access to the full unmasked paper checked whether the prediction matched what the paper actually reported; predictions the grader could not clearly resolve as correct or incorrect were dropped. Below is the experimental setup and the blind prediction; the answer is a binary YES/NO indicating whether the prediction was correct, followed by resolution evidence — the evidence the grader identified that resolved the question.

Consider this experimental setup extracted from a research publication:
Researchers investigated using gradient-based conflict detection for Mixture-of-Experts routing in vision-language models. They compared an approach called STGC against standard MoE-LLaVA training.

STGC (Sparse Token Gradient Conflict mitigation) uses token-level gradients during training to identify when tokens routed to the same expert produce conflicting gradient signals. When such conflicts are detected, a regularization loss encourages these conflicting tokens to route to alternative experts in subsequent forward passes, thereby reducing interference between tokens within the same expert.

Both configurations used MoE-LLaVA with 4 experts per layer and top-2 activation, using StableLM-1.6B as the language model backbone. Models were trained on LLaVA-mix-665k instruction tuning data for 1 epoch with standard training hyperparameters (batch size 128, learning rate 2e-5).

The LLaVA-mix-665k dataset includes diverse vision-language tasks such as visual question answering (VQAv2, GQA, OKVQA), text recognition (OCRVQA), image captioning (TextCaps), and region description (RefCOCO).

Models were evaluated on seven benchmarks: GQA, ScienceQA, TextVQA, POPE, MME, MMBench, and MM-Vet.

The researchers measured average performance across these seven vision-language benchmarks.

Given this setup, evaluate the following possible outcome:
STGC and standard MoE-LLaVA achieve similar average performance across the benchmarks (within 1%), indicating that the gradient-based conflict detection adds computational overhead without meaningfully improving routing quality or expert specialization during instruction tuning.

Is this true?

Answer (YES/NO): NO